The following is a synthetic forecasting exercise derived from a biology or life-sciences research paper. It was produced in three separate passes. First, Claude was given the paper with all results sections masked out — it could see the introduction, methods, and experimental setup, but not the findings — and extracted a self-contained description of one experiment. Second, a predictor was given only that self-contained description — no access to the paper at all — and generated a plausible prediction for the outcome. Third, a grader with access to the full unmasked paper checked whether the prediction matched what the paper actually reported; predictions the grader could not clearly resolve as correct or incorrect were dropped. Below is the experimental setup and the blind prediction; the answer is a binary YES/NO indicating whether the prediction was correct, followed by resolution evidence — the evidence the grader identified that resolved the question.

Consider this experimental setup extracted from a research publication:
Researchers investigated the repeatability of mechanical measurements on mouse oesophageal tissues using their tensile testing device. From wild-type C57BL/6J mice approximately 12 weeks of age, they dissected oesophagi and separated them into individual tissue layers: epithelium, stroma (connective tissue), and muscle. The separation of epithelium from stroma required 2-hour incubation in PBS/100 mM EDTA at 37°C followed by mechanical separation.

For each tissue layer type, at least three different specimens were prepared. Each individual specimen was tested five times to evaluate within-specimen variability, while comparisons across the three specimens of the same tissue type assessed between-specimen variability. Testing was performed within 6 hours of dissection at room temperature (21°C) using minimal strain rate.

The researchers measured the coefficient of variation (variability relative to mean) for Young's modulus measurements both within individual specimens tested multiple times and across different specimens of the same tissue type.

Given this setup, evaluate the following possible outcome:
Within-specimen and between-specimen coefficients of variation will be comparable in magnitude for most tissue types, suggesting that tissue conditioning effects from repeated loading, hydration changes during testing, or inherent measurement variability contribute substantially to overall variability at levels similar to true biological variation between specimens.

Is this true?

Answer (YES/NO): NO